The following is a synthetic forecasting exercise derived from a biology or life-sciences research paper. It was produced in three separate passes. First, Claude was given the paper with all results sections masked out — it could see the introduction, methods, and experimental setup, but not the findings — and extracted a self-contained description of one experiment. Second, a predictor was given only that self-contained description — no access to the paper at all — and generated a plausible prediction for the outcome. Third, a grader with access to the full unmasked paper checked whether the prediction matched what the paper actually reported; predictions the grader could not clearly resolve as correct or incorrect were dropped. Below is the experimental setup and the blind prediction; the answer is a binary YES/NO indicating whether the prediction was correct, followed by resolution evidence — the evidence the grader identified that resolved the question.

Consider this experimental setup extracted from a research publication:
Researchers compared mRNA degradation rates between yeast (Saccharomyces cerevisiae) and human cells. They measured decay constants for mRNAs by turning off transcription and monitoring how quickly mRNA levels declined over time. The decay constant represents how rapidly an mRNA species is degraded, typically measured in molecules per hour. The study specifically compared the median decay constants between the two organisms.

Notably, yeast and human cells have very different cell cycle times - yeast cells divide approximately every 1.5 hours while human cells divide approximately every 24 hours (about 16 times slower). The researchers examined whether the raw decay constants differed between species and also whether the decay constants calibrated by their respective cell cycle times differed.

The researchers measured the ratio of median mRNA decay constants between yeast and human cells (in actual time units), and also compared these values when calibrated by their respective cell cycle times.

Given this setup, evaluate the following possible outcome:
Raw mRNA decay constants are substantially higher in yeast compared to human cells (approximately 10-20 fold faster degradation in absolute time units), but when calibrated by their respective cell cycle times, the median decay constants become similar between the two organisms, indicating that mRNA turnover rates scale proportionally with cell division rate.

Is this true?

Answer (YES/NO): YES